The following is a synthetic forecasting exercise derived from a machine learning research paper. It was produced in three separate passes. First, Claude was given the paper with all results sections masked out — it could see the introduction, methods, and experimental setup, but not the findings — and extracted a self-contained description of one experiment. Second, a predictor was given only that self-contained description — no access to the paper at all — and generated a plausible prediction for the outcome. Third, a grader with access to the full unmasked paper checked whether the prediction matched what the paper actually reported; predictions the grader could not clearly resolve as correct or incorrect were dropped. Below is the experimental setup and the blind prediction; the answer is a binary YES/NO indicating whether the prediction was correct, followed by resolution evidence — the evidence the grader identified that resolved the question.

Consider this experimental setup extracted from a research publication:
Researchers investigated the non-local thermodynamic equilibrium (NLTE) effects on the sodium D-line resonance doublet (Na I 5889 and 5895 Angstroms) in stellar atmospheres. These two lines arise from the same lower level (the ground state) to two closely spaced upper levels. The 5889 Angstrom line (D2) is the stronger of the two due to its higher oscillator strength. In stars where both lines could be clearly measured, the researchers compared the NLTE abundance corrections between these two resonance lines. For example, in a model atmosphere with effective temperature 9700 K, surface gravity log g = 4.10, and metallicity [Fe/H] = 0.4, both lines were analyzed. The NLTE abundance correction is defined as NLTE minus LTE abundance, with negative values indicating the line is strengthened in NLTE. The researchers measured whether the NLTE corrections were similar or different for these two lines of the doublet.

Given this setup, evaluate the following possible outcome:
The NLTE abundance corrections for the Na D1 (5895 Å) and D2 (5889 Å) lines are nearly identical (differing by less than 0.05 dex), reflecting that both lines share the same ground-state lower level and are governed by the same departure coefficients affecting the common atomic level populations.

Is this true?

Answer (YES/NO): NO